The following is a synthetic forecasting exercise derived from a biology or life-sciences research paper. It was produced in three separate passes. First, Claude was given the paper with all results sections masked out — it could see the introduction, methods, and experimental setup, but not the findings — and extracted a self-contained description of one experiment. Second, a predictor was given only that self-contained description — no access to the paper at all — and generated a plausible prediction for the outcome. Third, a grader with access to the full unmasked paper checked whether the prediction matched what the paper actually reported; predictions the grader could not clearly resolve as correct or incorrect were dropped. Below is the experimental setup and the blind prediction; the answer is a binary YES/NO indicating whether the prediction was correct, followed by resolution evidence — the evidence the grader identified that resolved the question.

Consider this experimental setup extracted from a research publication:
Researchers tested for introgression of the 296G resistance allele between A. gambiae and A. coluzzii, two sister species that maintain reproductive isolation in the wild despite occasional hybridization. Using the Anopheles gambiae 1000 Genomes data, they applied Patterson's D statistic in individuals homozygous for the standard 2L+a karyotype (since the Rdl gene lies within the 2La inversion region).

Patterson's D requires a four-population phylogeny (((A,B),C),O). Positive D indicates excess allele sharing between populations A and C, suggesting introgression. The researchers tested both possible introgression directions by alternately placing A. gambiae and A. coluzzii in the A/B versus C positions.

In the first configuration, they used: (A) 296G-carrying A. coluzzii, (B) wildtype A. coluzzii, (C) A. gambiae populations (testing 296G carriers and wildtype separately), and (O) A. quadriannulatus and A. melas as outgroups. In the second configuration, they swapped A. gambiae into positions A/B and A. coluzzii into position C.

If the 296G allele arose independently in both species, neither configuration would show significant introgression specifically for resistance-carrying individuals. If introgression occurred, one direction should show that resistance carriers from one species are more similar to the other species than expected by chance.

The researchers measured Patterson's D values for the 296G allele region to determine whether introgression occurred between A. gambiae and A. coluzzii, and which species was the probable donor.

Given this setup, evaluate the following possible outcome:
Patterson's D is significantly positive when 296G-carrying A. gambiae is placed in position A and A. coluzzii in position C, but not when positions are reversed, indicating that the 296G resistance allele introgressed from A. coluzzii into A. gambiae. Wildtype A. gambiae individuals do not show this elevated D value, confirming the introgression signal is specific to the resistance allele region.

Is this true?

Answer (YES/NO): NO